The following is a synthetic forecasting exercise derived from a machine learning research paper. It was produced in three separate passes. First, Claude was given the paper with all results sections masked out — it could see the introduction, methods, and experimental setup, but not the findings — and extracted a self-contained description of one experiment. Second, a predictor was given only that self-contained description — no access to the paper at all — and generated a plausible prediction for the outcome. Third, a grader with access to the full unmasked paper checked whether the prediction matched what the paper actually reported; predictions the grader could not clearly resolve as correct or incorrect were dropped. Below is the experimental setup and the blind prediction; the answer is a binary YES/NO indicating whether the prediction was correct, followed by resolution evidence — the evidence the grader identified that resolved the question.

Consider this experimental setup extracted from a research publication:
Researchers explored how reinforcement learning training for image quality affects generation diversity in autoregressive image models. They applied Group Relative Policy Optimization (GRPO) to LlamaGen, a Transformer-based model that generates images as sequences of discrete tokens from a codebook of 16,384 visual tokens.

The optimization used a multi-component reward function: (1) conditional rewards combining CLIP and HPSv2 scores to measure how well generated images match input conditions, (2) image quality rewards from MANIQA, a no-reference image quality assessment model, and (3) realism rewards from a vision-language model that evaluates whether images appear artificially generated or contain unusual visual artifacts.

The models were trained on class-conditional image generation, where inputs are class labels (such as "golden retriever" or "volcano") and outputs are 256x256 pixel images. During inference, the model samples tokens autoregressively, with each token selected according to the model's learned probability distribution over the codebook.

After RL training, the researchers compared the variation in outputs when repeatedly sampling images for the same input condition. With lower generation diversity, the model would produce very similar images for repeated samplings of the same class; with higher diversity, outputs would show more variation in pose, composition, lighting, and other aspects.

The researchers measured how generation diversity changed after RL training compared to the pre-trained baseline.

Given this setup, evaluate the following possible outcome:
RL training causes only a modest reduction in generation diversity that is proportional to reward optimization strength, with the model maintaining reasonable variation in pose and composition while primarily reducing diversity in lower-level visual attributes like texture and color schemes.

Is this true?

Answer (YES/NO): NO